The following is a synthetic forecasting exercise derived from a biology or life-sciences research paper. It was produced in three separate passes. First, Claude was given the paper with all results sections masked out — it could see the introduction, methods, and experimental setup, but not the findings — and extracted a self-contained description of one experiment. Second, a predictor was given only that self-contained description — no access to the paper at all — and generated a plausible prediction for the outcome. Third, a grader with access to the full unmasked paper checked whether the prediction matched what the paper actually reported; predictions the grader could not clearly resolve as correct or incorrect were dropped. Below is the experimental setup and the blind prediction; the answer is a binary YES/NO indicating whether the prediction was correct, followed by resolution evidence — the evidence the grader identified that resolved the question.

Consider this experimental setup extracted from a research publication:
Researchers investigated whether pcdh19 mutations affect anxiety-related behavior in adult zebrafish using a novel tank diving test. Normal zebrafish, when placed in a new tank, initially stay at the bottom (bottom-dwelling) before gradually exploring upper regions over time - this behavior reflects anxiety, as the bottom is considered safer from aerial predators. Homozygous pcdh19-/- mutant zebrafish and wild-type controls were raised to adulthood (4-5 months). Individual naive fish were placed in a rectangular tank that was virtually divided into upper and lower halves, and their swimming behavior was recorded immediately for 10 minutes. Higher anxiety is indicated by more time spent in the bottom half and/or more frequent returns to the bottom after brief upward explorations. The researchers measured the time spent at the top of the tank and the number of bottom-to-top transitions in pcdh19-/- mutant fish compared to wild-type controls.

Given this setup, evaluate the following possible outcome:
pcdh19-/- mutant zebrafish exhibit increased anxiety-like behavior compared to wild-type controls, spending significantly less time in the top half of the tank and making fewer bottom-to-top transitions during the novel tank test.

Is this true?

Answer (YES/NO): NO